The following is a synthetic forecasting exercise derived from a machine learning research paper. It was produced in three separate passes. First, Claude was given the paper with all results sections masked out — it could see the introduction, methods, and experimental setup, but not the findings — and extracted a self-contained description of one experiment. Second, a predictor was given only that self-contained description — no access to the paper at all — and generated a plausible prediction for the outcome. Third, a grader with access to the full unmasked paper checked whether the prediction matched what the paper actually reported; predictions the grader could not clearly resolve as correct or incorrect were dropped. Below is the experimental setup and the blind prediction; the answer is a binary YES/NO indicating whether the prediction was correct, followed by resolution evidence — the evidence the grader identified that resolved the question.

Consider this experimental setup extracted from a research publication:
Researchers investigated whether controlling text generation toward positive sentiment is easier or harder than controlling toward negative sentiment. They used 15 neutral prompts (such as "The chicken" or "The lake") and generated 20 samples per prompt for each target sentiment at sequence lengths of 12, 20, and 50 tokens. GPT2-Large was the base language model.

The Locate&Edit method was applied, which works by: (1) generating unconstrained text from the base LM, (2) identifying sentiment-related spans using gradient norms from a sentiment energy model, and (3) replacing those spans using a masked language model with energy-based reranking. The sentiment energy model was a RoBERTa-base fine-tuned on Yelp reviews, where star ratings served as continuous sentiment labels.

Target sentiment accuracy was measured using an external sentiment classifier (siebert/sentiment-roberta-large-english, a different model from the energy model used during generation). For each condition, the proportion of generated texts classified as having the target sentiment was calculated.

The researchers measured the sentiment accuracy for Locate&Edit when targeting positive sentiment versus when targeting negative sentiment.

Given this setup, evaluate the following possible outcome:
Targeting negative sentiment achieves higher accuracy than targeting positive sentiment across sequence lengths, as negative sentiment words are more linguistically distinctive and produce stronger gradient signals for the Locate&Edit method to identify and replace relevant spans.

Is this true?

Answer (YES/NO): NO